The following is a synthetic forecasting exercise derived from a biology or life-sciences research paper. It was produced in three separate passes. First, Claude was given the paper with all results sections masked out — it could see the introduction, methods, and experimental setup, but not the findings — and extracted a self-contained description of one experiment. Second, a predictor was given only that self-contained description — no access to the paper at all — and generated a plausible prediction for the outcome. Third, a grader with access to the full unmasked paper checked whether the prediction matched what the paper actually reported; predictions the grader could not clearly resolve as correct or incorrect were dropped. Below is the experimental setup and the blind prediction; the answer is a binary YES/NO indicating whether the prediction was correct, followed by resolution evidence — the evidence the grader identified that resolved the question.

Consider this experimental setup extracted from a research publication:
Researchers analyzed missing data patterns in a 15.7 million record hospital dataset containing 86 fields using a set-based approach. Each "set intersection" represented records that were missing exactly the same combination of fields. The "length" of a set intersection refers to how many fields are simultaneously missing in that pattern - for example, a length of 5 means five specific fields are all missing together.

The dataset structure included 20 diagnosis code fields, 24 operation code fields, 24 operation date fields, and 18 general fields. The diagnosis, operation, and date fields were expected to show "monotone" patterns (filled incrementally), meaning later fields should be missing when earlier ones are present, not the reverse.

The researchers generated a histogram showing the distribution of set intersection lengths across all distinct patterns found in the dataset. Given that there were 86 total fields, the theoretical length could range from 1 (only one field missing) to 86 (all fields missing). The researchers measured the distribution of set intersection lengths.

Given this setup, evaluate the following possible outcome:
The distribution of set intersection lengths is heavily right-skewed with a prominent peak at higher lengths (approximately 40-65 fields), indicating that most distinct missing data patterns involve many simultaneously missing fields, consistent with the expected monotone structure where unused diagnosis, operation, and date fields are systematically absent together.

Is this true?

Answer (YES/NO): NO